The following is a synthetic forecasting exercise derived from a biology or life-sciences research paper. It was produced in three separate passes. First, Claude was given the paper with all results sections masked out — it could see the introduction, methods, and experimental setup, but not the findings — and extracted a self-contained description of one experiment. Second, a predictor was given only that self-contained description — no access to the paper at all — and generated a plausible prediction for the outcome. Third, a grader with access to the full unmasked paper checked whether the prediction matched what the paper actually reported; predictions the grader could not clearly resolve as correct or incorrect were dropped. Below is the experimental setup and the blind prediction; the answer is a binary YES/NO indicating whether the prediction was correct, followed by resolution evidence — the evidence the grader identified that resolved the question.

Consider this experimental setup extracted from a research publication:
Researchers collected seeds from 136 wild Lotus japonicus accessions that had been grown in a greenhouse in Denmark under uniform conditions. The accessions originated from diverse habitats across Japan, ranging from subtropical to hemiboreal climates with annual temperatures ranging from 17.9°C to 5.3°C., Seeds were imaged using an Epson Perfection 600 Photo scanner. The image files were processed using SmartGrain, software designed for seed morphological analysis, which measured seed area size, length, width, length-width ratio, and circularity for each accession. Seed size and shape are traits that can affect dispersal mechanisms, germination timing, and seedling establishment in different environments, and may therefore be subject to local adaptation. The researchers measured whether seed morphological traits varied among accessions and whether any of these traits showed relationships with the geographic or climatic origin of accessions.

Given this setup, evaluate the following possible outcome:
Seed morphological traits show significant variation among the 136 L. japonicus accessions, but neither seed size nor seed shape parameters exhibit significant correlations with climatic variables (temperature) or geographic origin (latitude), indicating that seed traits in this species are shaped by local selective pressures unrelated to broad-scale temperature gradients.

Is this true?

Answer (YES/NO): NO